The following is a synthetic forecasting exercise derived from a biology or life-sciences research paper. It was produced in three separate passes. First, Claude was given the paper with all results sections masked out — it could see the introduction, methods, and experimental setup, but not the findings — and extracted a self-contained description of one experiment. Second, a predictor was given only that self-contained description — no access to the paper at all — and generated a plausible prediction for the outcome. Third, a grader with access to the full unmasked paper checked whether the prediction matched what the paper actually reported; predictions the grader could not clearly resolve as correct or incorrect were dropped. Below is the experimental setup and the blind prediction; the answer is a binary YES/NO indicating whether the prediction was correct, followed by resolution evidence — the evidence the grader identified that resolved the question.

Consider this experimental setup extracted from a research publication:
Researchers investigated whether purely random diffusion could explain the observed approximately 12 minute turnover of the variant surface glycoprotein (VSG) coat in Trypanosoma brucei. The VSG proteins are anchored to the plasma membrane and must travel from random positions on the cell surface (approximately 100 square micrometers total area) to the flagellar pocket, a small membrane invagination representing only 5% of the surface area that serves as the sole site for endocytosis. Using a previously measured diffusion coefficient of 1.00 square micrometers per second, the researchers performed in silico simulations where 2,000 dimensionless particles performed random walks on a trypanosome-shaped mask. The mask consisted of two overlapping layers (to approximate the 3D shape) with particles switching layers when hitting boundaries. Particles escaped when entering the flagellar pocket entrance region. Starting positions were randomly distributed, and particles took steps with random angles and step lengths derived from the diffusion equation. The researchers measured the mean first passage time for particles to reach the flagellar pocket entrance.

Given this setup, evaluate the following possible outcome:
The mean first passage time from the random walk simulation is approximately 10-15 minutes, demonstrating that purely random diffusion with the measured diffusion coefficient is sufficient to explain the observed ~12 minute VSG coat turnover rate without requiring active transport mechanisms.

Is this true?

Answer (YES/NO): NO